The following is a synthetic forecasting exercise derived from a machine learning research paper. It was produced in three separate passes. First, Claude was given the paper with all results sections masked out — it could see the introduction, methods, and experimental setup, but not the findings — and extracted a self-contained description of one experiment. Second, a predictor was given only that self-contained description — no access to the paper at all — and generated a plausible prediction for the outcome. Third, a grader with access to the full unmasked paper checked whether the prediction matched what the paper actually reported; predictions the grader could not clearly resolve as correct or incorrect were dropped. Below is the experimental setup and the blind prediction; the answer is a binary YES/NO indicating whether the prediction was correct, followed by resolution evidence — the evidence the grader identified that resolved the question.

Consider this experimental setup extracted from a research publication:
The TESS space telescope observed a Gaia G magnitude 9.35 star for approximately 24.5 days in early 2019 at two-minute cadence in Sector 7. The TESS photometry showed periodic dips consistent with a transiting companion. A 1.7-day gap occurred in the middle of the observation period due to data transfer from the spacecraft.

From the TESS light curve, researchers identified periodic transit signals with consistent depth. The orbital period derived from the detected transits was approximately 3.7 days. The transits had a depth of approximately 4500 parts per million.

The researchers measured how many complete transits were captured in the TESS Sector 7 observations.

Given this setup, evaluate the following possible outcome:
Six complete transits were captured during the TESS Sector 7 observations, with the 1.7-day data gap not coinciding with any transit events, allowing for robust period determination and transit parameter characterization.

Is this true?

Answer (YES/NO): YES